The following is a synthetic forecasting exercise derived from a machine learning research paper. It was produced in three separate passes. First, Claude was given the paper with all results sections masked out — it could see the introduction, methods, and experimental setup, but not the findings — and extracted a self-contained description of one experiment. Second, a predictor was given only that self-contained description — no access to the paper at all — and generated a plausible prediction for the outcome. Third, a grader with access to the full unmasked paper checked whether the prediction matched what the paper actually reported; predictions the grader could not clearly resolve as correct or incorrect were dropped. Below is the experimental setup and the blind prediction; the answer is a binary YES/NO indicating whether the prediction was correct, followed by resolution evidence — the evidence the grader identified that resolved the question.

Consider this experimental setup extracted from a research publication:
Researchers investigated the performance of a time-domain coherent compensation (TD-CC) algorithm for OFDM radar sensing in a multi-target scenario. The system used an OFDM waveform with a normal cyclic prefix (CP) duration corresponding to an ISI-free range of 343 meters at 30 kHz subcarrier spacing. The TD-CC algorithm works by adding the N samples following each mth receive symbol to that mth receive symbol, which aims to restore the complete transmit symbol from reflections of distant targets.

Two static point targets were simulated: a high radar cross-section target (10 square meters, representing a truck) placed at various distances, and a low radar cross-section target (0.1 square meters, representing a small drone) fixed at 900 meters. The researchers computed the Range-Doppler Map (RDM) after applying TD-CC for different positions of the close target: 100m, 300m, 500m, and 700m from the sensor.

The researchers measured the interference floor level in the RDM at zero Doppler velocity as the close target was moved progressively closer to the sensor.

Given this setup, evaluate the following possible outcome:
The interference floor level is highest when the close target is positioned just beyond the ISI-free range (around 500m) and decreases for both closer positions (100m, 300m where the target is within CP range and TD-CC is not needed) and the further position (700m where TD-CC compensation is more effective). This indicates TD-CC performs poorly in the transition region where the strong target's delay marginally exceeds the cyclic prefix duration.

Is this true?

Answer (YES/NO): NO